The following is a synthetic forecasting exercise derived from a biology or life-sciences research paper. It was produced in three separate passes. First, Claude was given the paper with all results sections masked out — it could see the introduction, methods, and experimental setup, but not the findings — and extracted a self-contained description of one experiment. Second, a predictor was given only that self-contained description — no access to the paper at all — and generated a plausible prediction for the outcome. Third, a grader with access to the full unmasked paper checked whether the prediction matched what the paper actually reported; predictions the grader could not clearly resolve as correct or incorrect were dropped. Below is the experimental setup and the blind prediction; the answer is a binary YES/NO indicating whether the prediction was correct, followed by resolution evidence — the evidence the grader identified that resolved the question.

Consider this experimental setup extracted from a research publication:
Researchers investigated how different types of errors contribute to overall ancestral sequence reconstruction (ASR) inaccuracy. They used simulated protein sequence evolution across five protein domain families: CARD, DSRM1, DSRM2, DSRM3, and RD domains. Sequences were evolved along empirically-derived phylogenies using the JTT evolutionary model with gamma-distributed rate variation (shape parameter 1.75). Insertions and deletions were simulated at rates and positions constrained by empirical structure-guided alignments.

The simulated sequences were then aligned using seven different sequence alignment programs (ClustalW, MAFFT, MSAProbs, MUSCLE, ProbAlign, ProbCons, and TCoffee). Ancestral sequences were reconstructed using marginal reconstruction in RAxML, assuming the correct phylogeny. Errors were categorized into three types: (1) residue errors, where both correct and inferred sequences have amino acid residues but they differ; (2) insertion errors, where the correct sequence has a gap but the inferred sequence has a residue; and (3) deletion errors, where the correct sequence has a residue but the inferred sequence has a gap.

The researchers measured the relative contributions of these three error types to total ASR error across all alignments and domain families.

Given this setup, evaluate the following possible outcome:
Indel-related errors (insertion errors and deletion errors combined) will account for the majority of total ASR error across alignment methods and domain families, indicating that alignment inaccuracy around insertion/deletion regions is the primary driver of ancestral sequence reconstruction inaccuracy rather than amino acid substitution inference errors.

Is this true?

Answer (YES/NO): YES